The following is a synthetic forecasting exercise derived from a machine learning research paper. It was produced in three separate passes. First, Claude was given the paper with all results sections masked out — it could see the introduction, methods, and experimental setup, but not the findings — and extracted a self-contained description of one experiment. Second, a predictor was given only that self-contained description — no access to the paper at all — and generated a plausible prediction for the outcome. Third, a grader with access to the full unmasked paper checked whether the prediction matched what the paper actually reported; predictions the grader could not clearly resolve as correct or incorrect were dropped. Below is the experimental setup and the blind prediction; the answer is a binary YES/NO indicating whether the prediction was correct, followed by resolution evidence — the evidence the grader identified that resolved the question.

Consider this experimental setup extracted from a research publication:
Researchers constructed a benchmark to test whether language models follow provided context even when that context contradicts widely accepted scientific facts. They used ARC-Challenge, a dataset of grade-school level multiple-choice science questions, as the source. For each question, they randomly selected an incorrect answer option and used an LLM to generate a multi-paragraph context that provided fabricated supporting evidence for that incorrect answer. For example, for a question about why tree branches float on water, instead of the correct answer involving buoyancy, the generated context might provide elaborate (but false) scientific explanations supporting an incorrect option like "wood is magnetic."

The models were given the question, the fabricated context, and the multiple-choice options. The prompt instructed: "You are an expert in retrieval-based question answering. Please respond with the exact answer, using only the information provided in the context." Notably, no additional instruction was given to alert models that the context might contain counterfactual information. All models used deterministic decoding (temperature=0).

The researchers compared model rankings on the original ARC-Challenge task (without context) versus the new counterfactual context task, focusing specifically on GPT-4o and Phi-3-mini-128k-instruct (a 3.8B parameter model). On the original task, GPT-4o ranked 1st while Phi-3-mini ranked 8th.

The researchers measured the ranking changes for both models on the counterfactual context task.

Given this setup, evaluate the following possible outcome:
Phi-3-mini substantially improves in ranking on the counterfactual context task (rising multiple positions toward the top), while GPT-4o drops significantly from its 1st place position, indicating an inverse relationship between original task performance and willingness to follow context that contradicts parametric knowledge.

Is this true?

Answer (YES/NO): YES